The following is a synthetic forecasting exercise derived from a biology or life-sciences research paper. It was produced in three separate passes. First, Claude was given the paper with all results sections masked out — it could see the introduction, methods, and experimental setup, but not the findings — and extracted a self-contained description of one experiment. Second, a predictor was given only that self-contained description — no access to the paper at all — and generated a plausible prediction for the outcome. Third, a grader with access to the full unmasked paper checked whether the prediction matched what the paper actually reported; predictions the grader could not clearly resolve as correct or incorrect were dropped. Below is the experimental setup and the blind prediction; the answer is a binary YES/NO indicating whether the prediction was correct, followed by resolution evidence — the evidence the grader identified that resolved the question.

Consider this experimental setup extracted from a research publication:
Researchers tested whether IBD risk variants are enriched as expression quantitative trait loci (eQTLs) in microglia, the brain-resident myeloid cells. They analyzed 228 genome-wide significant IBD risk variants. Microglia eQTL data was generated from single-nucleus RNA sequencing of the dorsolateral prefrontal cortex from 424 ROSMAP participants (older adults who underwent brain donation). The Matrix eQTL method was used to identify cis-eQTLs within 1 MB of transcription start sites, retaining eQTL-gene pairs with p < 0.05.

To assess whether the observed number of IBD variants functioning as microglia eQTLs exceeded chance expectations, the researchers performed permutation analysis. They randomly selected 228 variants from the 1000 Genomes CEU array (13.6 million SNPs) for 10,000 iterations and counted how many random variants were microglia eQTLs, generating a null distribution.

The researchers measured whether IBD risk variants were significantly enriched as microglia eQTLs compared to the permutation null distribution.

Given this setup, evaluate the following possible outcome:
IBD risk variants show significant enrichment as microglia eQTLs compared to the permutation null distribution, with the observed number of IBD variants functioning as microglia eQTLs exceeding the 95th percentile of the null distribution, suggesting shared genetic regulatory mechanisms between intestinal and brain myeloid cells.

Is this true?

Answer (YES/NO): NO